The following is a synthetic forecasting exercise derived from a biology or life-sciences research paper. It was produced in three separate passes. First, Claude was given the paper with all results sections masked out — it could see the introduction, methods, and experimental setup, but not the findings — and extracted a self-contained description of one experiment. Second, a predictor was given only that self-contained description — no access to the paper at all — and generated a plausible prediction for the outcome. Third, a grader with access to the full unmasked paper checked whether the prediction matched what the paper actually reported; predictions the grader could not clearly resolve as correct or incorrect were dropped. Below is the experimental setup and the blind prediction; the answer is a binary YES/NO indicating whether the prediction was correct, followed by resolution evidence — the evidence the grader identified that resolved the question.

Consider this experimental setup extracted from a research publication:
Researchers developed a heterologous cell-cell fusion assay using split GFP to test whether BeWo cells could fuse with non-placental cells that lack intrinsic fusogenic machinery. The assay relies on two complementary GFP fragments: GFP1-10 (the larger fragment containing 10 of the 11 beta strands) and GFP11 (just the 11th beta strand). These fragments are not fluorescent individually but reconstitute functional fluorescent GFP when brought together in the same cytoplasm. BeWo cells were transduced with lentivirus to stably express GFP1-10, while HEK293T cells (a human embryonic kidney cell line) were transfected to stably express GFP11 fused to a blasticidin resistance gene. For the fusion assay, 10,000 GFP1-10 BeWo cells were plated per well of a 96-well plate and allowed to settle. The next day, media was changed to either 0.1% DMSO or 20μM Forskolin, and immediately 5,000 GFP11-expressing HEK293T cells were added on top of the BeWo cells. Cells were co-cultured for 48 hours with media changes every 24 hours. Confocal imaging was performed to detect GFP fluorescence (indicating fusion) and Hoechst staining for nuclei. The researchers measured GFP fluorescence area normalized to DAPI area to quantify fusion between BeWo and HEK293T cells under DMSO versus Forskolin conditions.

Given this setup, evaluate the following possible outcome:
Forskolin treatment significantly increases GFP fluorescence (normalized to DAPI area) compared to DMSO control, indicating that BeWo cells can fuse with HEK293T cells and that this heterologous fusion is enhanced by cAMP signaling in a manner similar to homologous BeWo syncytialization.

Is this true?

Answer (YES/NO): YES